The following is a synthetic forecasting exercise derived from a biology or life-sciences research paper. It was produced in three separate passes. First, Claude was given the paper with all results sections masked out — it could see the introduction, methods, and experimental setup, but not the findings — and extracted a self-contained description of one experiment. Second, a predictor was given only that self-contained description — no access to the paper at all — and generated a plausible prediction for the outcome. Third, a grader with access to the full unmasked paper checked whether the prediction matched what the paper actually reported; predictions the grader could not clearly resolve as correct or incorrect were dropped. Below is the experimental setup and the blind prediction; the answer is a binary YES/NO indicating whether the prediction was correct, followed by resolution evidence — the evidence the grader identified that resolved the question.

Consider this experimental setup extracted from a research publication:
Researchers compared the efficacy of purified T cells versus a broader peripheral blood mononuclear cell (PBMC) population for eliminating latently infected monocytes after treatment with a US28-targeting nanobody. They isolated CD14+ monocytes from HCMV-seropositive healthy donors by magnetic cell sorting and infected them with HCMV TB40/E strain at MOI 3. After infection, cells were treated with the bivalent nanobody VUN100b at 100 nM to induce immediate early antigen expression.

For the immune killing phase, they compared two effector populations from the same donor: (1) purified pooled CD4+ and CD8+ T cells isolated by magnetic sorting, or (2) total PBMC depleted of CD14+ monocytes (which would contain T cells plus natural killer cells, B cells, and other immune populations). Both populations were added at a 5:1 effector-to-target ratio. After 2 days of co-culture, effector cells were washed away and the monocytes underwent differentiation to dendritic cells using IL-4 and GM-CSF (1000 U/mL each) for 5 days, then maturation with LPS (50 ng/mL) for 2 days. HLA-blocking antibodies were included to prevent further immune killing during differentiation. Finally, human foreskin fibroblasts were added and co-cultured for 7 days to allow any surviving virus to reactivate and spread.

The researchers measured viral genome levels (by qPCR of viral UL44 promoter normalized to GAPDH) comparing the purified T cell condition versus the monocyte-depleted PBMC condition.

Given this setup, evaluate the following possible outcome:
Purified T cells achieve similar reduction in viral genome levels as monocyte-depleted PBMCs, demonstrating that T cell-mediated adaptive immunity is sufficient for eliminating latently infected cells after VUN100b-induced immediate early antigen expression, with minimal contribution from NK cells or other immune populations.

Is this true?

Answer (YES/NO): NO